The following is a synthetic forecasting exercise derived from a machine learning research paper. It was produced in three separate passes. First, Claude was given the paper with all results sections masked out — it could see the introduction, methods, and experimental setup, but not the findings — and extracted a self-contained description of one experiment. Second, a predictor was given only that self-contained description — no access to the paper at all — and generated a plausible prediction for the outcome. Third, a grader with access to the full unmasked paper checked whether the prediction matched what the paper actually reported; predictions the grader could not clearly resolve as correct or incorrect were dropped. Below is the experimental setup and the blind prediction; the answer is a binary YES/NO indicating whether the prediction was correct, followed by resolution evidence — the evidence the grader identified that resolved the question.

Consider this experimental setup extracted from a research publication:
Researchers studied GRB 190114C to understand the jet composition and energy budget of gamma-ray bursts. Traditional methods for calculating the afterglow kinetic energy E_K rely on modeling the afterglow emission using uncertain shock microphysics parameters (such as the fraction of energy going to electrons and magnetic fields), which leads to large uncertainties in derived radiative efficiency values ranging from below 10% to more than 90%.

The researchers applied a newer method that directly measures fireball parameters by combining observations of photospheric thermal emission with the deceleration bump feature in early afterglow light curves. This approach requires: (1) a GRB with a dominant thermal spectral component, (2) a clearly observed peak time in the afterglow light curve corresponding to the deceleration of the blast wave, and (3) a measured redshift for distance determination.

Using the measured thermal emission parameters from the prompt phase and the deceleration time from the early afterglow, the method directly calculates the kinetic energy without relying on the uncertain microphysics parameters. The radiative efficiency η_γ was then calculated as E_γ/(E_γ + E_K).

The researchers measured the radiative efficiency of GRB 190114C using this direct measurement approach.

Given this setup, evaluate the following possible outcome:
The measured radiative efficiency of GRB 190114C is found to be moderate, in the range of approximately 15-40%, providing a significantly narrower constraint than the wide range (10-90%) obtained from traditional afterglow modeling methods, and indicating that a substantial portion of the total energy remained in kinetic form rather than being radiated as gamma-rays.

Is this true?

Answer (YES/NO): NO